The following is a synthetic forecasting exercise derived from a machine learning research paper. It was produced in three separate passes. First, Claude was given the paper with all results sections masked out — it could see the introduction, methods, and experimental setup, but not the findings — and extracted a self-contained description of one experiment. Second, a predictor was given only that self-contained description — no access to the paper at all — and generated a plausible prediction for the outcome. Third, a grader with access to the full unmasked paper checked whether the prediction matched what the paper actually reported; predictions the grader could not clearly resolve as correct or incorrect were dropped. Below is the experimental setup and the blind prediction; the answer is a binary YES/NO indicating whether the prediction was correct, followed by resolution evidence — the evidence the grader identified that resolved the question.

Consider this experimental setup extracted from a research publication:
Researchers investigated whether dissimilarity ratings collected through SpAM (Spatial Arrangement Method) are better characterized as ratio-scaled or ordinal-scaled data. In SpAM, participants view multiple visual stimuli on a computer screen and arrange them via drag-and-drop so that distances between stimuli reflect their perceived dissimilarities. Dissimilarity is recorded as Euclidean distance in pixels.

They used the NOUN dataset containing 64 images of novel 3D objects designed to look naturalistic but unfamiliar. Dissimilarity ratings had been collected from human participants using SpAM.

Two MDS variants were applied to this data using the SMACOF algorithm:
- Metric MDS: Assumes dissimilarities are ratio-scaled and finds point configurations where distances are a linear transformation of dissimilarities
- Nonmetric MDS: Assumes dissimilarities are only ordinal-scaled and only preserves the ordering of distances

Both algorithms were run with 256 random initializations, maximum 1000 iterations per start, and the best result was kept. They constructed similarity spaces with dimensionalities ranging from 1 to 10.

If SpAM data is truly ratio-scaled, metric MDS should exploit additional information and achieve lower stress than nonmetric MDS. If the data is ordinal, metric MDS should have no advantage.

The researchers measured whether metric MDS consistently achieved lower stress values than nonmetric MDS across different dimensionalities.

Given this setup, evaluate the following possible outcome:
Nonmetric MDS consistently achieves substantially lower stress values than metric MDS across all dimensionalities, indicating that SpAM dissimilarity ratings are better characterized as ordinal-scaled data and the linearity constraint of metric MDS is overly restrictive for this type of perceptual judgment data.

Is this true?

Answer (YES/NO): NO